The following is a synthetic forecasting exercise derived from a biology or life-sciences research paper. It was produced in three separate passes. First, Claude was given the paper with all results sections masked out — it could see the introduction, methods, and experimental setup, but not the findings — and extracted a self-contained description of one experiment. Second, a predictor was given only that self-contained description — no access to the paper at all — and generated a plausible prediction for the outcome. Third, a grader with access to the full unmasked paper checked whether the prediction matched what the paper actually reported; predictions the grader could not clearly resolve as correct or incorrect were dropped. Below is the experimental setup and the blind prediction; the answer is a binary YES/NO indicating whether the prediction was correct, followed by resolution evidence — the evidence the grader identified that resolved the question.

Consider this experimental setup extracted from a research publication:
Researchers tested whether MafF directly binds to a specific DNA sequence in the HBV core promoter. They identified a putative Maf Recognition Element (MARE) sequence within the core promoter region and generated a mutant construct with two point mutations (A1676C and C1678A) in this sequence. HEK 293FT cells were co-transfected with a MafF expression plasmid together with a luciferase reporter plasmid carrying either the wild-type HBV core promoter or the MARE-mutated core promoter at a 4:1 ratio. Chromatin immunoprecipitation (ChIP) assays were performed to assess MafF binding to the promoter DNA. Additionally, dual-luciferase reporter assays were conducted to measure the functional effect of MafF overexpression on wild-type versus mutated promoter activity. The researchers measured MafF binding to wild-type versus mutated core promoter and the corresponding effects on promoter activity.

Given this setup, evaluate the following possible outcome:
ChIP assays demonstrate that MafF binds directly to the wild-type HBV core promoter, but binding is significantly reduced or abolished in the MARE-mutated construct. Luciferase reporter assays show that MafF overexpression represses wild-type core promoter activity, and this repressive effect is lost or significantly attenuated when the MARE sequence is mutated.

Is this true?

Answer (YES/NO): YES